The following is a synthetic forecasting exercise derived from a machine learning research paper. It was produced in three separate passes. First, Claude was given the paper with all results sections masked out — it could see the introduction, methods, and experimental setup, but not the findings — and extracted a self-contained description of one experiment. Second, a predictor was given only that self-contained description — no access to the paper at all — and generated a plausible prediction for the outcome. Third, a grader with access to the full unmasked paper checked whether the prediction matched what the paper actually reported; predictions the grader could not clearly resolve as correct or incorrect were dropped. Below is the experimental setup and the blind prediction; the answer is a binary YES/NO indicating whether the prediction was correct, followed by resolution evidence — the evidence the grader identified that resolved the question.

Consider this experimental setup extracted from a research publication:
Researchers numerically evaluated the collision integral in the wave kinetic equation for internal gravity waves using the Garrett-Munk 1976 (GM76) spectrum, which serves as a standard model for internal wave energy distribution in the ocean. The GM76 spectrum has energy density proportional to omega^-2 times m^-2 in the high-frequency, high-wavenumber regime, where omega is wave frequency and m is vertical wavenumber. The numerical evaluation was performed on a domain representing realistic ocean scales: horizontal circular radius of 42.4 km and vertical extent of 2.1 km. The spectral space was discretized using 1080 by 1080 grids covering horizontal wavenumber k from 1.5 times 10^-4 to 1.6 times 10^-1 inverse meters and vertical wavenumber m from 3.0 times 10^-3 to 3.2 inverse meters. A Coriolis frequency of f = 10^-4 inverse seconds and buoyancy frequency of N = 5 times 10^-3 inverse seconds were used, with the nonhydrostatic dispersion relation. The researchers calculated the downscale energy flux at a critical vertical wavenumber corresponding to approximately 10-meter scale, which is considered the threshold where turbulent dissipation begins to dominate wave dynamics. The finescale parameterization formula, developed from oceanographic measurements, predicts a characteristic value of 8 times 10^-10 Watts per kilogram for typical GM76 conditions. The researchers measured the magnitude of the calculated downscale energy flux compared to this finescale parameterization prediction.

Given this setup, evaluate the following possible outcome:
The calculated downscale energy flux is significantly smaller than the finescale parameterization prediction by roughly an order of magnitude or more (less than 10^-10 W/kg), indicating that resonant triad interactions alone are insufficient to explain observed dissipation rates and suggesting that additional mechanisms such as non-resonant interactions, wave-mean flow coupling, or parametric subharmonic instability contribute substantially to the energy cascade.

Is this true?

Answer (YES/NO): NO